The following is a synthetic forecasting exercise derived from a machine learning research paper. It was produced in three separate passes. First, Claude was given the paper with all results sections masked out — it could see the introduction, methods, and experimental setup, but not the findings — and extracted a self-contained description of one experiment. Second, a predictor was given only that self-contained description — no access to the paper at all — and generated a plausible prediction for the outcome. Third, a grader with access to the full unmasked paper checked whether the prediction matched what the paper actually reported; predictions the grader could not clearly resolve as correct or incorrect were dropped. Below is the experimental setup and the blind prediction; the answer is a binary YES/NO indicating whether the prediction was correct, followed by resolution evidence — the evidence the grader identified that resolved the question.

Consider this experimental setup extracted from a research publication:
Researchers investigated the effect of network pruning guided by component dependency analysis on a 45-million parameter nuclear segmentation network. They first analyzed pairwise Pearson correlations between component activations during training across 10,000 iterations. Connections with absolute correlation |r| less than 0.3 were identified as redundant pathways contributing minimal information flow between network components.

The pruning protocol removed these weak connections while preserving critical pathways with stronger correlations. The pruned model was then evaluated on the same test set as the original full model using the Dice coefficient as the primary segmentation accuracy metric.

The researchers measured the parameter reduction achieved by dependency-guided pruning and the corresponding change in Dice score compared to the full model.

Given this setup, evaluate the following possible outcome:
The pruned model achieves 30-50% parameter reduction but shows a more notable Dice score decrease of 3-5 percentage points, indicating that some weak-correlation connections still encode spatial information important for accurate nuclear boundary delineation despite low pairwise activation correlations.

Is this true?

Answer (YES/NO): NO